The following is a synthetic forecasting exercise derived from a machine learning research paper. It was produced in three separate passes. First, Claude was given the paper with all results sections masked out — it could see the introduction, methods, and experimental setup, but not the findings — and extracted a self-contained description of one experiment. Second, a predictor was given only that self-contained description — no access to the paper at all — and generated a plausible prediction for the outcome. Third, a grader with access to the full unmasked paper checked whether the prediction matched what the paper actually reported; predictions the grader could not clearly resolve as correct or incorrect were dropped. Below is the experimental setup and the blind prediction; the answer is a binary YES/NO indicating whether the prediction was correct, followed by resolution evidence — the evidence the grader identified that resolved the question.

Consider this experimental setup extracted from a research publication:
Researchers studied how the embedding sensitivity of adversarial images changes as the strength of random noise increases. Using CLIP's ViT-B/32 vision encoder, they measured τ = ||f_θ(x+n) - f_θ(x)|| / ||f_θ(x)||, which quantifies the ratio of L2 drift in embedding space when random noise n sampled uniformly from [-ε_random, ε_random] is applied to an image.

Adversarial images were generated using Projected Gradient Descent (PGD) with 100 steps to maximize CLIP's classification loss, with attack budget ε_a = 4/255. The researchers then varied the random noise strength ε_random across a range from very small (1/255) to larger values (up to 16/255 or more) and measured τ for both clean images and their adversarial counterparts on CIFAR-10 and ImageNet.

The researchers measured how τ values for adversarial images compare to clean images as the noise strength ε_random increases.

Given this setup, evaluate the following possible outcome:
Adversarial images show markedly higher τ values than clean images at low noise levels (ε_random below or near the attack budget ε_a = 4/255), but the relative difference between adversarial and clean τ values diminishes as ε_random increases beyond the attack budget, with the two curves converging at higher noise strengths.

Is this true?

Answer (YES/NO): NO